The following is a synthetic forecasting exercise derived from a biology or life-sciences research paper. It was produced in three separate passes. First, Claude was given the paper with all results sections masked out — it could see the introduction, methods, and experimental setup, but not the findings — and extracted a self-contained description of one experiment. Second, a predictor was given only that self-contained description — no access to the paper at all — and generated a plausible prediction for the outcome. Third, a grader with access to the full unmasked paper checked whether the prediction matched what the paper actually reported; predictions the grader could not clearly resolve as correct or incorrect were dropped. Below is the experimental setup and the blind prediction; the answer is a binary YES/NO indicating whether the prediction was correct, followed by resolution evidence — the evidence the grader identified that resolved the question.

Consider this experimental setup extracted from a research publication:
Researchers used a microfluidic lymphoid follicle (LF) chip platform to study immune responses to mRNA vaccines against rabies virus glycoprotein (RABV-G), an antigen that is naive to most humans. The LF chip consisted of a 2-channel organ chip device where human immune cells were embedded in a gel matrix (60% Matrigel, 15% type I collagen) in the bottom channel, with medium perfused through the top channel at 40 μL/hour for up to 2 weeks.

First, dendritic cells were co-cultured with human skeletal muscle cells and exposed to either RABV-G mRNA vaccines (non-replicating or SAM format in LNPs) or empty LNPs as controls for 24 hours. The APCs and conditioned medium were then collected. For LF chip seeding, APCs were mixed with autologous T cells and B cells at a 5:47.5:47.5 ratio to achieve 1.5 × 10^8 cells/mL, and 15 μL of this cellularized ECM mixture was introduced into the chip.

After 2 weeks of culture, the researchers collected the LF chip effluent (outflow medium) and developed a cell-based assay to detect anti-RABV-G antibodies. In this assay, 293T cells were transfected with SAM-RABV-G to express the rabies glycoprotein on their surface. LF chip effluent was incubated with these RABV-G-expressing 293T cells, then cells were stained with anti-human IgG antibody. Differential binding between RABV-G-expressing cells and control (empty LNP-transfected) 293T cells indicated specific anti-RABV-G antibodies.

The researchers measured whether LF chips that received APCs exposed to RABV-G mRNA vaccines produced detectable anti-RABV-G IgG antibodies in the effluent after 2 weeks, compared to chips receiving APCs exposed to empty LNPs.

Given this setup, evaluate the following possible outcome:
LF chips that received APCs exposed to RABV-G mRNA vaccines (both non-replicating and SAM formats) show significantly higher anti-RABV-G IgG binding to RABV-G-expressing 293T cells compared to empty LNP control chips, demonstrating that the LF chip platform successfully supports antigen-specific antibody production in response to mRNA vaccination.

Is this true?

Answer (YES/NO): YES